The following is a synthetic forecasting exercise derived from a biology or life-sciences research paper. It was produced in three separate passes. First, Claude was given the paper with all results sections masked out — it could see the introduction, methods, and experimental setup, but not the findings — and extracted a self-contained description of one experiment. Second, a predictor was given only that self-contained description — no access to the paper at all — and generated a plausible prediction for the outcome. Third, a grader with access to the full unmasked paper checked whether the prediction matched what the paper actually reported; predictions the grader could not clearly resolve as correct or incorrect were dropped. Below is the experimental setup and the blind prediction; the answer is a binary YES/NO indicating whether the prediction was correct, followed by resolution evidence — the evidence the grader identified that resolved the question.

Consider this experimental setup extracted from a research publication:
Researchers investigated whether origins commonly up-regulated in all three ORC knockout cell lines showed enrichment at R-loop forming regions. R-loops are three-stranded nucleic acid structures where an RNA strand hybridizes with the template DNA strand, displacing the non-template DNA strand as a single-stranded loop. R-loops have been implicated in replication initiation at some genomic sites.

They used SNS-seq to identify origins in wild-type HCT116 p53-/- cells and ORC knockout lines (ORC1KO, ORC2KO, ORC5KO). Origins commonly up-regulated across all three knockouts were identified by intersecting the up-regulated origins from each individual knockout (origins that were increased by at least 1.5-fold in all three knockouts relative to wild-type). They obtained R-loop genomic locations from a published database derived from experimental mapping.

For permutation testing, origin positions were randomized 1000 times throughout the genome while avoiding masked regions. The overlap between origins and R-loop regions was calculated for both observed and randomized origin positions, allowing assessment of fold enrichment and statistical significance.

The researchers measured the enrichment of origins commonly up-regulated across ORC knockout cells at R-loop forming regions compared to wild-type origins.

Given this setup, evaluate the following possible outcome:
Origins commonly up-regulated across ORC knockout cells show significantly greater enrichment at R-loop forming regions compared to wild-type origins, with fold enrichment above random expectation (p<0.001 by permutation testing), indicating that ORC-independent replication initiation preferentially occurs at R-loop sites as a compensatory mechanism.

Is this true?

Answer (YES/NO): NO